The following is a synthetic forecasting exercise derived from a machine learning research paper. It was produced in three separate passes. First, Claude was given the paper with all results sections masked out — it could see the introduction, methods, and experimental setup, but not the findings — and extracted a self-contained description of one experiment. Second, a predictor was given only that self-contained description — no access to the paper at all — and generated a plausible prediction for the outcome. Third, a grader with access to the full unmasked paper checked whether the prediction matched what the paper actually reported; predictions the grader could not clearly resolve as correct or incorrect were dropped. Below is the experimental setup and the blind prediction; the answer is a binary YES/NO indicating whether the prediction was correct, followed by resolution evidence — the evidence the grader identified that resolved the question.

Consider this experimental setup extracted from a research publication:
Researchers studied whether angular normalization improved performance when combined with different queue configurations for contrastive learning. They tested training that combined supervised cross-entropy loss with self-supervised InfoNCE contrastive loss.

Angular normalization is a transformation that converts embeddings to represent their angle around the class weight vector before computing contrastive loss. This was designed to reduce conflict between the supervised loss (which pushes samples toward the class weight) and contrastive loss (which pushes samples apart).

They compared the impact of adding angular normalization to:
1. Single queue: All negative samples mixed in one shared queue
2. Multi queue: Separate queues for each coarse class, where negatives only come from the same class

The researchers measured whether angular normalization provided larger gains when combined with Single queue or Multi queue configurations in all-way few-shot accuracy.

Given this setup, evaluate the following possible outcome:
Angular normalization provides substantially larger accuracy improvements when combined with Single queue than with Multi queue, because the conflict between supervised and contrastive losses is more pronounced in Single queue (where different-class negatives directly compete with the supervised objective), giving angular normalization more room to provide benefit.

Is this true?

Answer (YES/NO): NO